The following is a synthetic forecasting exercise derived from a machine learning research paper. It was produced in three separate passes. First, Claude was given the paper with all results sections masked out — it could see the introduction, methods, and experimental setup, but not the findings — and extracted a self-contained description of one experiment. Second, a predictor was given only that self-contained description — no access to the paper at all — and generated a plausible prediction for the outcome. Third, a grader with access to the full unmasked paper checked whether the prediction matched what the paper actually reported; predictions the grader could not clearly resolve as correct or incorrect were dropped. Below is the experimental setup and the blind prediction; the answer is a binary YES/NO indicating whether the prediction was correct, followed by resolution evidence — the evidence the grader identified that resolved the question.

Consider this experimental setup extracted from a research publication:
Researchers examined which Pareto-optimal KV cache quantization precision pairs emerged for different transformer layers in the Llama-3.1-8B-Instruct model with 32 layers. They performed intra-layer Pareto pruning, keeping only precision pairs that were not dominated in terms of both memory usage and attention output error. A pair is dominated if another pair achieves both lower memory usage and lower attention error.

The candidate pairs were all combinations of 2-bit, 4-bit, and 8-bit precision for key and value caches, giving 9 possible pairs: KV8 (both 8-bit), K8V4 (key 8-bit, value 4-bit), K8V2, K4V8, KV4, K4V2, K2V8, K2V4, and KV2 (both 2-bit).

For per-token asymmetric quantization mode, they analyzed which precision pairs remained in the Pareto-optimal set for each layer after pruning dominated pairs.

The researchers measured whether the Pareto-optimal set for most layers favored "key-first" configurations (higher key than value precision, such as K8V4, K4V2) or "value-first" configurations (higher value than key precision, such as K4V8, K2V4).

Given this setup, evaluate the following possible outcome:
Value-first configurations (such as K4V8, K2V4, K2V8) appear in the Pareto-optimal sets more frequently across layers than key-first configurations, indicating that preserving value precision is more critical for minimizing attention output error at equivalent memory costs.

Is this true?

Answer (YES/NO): NO